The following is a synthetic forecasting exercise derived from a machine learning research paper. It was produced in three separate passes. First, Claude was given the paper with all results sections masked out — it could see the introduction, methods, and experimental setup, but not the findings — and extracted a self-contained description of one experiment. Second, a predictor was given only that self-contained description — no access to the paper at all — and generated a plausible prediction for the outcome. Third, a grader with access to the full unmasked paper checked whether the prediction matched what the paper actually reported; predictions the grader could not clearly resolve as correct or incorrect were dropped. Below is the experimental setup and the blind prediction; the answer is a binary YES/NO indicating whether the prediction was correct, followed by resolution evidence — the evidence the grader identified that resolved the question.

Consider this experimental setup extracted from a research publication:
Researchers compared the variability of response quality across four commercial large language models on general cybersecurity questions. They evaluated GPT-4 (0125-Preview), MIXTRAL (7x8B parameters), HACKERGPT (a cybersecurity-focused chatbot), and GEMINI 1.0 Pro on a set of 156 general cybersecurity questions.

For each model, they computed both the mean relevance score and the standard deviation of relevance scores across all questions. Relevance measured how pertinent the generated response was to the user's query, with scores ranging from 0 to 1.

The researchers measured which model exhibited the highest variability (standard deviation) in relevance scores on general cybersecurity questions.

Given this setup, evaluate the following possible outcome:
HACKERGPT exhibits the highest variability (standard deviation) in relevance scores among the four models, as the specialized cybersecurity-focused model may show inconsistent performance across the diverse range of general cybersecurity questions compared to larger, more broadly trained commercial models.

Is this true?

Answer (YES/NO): NO